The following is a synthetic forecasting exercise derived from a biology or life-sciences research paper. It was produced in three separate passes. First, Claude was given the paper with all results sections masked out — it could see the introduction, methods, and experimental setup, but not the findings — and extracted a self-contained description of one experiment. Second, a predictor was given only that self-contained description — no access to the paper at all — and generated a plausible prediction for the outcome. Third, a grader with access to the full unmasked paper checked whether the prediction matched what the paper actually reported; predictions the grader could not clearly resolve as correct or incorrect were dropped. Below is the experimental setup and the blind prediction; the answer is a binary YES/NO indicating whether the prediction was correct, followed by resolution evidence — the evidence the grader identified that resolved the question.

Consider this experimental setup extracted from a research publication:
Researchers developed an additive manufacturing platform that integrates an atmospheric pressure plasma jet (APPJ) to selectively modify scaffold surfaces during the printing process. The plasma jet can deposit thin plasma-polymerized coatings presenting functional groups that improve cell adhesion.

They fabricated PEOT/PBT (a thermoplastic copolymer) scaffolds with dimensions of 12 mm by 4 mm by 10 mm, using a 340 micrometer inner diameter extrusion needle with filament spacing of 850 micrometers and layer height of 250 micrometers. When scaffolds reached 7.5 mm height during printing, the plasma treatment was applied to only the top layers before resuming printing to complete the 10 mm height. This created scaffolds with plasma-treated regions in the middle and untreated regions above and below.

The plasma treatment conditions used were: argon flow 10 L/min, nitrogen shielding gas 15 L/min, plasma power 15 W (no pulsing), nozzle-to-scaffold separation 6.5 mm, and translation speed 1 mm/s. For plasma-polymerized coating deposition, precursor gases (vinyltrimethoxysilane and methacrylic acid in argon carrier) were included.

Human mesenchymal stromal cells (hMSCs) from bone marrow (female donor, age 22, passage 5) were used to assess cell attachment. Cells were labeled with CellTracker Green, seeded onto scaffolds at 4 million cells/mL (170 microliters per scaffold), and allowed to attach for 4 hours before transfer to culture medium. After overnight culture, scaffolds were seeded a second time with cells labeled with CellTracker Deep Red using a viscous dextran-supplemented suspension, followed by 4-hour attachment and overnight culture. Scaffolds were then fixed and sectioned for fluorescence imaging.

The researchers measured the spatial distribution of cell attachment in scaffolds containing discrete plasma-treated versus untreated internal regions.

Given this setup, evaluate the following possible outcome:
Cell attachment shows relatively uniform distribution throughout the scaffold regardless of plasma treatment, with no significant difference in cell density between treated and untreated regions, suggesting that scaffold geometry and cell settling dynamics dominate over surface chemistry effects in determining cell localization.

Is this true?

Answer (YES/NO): NO